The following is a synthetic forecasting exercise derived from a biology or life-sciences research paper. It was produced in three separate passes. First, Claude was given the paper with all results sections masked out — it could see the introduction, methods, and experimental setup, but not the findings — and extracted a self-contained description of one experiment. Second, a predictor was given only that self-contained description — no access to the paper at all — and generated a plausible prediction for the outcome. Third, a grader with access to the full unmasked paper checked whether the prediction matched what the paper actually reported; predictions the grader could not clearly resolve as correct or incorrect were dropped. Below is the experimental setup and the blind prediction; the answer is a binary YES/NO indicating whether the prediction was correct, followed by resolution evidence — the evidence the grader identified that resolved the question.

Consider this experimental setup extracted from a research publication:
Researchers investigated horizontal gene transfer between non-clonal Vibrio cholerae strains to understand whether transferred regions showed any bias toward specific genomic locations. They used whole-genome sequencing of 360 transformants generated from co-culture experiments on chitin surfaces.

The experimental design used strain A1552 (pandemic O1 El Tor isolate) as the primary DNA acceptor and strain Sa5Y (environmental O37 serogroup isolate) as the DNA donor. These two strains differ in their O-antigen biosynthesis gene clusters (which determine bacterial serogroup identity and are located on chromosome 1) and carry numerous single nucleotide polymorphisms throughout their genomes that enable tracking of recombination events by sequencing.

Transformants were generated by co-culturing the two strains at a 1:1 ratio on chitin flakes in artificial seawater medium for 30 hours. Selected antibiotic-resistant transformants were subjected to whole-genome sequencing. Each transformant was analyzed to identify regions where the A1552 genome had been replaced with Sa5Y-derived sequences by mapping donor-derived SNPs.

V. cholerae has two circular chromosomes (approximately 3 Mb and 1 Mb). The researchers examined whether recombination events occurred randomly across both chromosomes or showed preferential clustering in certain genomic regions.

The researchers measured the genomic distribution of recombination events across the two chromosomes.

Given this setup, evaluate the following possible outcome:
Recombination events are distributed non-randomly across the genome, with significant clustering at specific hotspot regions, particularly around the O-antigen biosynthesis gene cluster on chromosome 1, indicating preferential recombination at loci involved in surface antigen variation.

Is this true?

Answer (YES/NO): NO